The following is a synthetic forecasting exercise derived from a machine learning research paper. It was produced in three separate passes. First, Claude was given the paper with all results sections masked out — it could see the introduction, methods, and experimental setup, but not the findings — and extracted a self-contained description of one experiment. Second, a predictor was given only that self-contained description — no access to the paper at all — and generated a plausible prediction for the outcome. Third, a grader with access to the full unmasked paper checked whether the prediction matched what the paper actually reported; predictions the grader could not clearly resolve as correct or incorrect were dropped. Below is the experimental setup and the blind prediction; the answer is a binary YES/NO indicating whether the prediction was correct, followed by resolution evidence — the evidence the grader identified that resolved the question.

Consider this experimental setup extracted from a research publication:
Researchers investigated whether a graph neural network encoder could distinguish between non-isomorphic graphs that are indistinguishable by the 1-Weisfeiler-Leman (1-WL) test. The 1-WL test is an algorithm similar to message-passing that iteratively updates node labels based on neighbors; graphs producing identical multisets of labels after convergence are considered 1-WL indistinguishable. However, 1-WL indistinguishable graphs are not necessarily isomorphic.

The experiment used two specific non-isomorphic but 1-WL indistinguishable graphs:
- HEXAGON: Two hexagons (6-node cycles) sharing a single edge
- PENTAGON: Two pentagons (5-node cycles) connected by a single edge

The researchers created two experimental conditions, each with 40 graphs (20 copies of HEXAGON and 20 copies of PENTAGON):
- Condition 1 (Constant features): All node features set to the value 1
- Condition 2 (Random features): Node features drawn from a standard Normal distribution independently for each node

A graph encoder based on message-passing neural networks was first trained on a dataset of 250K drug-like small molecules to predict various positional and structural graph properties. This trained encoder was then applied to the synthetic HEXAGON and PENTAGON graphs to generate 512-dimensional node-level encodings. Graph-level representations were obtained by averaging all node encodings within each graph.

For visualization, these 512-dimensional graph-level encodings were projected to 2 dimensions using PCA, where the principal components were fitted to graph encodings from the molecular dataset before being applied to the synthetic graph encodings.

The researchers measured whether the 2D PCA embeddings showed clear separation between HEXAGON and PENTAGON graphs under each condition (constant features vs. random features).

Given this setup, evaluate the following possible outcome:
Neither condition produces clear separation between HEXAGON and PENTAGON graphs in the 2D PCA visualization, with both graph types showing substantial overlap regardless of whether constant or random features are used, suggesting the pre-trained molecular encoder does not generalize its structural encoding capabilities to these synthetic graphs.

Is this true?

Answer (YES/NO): NO